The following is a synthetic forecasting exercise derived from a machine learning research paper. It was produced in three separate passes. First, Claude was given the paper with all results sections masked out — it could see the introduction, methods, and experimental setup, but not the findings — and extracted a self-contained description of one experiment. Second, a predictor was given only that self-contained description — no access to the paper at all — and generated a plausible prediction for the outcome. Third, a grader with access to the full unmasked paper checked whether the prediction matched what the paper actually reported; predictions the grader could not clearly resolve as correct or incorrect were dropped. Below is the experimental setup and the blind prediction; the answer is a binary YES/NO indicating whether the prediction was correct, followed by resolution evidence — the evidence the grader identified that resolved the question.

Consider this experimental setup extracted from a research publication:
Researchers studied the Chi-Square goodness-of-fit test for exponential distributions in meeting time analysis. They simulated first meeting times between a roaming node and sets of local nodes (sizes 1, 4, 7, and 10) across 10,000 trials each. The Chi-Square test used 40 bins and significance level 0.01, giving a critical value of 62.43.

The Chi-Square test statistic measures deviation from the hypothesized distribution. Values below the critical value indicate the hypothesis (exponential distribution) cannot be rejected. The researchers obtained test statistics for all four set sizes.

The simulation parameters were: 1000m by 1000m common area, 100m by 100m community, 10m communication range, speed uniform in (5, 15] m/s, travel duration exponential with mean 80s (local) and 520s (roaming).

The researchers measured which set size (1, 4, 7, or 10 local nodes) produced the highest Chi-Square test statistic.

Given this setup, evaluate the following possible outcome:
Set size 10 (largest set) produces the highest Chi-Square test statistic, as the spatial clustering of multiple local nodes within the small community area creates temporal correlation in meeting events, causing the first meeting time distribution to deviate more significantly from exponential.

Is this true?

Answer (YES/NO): NO